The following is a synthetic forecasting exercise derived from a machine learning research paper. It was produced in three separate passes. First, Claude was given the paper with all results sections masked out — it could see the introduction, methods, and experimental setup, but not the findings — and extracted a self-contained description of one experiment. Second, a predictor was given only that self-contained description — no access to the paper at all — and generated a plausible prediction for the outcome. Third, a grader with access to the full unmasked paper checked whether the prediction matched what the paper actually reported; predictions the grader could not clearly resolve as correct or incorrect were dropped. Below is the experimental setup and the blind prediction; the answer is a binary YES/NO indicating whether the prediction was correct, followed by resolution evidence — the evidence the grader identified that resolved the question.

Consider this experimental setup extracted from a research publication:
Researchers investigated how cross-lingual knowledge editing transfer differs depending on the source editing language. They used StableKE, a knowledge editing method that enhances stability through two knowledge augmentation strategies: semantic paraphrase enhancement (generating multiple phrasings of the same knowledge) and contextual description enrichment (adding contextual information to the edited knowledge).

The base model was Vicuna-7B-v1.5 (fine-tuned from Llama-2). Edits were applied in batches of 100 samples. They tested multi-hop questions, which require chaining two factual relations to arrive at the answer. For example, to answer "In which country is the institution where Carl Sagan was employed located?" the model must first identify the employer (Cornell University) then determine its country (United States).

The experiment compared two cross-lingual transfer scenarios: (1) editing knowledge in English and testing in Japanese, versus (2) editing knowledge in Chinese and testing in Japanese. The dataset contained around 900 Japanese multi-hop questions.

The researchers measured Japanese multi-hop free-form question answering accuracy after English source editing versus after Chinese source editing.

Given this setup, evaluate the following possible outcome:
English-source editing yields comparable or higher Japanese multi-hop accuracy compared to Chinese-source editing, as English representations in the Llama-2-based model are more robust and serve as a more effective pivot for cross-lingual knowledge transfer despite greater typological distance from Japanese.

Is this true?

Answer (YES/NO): NO